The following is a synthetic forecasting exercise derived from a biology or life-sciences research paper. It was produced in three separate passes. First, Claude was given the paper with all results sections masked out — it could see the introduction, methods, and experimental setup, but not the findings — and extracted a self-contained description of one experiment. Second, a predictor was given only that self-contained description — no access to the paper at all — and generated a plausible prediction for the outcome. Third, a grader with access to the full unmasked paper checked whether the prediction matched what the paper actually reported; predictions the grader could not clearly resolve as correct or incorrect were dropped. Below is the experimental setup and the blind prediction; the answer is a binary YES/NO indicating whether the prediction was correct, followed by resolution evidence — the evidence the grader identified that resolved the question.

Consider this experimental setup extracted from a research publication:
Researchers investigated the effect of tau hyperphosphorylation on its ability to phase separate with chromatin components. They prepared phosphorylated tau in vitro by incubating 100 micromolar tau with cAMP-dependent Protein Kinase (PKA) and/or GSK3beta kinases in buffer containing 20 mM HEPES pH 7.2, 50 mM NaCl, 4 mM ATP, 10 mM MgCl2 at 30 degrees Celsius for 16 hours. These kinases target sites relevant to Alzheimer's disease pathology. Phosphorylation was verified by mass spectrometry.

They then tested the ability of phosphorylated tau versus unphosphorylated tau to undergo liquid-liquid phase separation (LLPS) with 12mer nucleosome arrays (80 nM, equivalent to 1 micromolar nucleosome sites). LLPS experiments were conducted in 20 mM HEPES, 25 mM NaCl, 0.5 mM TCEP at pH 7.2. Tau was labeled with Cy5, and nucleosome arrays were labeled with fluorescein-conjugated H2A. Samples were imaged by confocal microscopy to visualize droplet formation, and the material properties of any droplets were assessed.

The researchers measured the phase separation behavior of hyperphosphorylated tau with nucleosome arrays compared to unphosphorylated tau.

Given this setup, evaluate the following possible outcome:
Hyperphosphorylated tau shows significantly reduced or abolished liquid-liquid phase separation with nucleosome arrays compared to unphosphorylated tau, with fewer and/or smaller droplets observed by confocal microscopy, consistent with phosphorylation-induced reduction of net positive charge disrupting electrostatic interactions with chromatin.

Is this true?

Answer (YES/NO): YES